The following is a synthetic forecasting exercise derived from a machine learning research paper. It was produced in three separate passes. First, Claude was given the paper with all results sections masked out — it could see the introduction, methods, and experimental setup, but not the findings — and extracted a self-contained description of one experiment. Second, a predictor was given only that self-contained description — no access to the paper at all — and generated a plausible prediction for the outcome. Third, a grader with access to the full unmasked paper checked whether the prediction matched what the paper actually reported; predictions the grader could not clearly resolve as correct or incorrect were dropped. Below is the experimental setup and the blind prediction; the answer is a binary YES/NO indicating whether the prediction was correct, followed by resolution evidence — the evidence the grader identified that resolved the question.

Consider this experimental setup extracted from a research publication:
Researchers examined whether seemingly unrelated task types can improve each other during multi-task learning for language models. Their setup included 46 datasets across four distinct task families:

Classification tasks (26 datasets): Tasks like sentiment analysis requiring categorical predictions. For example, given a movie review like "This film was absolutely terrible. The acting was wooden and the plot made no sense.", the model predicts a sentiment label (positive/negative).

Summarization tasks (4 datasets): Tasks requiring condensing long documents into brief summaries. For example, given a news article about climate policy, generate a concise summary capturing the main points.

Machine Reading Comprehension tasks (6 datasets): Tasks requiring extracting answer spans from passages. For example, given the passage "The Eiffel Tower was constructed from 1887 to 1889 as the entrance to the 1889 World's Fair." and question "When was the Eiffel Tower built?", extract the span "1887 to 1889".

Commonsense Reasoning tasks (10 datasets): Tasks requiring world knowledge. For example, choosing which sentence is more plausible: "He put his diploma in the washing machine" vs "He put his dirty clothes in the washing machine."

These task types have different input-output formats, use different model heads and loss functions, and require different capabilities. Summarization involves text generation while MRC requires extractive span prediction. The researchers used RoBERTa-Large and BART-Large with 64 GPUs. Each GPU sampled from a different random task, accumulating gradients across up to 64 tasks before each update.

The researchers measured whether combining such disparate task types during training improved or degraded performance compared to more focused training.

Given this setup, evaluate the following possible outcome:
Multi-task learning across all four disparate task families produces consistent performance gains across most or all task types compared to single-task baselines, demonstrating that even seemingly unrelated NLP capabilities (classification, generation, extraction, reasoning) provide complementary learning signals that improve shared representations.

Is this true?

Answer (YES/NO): NO